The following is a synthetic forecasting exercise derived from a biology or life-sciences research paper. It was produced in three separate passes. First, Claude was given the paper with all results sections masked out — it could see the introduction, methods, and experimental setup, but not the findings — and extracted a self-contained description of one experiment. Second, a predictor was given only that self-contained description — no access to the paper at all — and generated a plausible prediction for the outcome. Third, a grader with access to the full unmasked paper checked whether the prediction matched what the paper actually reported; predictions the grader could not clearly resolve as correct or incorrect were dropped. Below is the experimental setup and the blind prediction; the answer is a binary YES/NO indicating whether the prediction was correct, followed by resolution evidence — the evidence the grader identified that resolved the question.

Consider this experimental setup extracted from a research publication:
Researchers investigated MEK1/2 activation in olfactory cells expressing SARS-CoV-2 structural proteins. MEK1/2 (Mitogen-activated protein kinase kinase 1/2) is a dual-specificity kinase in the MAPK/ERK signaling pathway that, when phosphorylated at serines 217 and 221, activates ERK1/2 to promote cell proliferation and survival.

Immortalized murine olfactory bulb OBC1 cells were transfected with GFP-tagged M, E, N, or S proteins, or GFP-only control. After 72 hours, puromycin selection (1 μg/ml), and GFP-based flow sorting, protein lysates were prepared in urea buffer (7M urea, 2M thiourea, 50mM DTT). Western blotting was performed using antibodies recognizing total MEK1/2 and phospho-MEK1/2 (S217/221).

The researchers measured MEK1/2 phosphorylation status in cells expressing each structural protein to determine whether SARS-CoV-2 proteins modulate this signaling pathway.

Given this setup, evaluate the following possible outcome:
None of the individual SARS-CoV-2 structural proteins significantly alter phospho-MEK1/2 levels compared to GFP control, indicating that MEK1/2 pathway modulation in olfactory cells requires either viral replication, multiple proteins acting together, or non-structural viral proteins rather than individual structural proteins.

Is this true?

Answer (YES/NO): YES